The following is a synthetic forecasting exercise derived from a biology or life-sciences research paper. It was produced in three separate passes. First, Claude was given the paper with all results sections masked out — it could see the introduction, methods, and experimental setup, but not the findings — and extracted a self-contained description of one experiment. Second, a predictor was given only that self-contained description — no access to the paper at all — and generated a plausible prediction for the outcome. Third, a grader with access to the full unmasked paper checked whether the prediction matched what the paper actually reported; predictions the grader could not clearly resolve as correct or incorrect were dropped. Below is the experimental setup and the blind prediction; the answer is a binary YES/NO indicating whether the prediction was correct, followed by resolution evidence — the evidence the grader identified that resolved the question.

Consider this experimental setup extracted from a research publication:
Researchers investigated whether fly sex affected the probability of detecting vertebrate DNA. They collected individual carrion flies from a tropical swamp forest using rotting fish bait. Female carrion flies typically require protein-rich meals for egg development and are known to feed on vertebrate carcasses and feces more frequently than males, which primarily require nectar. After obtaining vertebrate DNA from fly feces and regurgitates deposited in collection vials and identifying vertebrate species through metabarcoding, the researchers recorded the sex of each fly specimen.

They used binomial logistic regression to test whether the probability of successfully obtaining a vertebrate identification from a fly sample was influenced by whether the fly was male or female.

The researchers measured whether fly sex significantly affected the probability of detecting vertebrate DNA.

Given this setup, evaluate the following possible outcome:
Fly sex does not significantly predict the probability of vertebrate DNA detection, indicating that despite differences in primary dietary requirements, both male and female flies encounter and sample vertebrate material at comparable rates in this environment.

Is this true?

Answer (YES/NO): YES